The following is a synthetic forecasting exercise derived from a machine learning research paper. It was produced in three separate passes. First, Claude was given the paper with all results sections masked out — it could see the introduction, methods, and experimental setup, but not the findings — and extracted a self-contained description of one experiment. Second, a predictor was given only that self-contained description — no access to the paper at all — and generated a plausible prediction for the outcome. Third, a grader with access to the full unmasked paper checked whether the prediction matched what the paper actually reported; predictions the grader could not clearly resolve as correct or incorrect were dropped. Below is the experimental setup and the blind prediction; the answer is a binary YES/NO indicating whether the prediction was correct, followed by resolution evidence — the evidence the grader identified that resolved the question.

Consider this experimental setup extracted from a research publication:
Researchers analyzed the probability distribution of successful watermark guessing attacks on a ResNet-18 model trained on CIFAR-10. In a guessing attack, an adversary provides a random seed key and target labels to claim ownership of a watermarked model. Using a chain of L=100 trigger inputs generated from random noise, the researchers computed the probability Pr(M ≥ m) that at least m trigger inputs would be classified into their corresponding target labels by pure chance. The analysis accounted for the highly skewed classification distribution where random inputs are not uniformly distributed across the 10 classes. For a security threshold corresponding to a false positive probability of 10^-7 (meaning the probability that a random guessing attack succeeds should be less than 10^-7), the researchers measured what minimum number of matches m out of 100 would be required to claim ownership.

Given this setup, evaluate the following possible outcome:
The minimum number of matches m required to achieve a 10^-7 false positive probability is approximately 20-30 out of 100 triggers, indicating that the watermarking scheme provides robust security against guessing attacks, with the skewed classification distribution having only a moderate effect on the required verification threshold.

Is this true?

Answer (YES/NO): NO